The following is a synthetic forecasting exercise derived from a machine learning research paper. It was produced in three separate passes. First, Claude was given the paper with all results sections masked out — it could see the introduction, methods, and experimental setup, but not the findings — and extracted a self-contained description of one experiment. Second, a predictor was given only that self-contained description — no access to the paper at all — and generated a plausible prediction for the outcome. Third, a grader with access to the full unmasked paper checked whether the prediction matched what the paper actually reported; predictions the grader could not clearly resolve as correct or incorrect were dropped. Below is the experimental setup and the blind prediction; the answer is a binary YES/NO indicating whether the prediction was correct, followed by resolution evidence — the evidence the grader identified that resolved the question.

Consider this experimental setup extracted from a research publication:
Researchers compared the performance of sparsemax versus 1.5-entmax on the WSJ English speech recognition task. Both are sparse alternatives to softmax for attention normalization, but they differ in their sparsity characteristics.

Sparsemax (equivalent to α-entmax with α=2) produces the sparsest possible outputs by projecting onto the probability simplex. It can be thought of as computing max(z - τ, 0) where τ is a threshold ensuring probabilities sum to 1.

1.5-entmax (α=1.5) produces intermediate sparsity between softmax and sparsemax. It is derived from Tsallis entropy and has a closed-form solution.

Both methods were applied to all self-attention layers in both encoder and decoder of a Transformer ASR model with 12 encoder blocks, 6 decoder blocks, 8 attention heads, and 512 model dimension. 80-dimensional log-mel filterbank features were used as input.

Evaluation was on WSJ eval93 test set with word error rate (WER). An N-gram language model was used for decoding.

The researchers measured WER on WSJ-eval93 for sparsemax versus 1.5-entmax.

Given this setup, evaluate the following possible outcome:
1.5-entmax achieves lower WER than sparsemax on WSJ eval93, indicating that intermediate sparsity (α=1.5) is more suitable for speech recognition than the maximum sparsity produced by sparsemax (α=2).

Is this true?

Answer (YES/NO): YES